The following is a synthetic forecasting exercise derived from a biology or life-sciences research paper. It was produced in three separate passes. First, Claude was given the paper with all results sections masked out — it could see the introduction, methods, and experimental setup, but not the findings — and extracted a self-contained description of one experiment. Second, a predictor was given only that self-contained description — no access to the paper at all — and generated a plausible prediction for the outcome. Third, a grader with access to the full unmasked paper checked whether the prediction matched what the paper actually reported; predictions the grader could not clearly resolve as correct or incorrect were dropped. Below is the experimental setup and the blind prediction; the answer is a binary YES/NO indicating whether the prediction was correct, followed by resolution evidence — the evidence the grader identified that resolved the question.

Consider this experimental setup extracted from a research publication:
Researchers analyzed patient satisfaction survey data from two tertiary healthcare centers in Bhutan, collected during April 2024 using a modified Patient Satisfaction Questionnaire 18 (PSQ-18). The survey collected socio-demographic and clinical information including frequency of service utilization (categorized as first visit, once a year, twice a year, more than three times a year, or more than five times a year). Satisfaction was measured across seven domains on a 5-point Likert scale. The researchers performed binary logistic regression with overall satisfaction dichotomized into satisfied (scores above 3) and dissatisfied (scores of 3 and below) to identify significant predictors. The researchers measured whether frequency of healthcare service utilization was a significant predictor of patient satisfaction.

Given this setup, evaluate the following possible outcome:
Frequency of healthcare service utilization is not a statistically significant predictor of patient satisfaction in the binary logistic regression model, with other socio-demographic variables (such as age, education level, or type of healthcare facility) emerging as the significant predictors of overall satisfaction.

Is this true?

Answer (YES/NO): NO